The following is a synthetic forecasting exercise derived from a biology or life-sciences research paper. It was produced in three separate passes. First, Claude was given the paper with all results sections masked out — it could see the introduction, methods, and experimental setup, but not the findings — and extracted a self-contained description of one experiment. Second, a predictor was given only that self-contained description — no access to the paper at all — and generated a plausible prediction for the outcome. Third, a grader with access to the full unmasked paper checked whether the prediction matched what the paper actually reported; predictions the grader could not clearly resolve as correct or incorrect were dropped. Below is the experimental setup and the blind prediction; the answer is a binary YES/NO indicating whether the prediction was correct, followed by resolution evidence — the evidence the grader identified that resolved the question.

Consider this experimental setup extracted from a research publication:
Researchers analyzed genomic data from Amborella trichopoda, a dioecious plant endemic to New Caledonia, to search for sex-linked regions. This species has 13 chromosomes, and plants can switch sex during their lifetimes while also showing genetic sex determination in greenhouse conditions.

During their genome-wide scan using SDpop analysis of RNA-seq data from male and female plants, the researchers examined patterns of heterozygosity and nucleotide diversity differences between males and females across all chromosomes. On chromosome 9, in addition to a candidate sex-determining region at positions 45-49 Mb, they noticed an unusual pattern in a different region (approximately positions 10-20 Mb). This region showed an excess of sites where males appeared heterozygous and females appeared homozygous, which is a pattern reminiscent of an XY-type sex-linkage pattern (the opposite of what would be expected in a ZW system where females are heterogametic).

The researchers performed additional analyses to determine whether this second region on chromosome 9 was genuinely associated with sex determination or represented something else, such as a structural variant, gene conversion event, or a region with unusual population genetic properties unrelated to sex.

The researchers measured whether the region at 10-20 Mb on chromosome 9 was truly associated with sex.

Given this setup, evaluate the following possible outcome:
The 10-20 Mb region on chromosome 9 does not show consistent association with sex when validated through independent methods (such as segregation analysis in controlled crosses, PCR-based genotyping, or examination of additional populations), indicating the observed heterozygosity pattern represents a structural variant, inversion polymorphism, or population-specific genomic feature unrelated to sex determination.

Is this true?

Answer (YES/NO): YES